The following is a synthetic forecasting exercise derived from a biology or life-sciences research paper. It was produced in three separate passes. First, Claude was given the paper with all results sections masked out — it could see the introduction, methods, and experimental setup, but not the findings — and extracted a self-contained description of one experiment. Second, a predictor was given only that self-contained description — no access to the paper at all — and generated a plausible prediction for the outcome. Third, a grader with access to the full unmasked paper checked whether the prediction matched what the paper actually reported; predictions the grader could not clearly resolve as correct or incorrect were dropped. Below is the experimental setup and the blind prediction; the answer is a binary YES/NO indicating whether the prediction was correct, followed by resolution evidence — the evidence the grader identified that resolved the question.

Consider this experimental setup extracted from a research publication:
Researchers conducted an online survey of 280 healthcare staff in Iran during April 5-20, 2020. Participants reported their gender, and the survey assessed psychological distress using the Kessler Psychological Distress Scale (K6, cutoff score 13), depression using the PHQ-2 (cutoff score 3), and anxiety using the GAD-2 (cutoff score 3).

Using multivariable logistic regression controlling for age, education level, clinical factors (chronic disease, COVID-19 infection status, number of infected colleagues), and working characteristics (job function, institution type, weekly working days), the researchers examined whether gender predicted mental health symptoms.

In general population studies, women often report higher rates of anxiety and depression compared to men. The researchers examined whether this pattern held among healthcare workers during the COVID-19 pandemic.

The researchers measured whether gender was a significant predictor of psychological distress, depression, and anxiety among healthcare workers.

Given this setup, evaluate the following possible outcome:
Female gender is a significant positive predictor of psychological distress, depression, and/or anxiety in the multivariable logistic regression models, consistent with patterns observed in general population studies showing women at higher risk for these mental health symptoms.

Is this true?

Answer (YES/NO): YES